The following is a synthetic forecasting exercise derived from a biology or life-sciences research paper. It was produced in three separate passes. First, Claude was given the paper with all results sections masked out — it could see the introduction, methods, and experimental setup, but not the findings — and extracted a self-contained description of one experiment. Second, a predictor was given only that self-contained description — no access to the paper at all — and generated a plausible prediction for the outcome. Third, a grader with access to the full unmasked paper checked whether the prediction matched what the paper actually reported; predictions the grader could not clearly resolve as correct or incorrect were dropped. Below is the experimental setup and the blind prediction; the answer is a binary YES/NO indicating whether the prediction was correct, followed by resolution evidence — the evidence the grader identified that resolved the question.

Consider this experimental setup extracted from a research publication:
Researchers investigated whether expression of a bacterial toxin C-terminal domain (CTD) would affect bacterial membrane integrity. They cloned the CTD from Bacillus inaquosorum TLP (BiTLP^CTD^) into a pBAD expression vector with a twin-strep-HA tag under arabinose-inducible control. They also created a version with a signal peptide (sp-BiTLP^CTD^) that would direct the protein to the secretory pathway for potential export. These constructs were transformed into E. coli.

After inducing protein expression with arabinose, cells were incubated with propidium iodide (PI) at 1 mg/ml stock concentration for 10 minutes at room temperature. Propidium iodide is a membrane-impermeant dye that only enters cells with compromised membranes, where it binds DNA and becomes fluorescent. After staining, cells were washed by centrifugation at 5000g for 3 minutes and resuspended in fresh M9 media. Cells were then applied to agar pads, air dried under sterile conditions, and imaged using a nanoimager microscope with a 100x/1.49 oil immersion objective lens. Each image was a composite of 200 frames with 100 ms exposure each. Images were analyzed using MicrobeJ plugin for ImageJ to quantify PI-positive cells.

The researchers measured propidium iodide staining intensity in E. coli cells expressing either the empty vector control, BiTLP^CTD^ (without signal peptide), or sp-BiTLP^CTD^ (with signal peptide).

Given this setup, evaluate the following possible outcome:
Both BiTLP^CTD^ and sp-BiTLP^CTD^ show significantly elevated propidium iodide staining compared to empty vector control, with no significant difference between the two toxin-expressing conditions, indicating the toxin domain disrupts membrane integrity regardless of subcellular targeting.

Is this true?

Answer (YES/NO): NO